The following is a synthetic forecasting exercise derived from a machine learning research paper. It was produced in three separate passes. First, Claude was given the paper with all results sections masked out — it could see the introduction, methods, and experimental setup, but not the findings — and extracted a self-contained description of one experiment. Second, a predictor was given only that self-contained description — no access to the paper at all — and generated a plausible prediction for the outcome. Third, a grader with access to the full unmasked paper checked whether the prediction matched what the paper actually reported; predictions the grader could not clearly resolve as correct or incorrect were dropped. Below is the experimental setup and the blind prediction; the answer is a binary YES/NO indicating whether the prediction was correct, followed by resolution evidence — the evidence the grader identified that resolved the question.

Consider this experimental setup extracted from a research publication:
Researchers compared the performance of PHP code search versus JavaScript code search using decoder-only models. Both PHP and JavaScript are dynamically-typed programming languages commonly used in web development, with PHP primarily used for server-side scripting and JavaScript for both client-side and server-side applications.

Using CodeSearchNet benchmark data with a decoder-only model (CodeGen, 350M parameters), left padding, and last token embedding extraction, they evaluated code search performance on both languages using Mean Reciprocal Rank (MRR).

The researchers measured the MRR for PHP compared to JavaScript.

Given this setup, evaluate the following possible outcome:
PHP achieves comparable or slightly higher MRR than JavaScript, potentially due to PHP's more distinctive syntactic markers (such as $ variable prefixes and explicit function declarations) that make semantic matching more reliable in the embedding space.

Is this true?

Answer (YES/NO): NO